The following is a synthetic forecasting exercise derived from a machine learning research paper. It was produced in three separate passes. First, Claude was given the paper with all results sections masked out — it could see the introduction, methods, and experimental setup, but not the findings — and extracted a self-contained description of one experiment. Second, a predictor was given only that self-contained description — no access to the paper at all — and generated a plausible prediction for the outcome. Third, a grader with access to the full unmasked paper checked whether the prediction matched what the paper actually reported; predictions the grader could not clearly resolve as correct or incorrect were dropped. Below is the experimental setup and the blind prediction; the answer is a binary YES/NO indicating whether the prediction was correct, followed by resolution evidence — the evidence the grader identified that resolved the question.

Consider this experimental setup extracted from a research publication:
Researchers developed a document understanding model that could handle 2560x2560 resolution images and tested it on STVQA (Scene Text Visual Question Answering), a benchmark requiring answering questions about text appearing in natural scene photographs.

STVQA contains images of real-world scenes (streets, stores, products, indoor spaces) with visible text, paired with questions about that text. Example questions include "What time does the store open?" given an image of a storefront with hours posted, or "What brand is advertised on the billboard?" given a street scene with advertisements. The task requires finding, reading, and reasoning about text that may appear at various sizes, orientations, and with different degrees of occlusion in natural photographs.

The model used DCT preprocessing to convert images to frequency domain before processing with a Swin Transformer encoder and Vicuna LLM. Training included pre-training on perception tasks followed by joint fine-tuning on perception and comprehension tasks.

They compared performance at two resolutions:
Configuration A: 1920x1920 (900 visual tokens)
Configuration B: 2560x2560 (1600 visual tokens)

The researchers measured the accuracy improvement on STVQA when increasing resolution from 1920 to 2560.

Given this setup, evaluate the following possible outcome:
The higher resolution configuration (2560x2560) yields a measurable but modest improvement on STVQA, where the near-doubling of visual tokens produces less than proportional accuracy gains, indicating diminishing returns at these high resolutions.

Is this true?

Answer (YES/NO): YES